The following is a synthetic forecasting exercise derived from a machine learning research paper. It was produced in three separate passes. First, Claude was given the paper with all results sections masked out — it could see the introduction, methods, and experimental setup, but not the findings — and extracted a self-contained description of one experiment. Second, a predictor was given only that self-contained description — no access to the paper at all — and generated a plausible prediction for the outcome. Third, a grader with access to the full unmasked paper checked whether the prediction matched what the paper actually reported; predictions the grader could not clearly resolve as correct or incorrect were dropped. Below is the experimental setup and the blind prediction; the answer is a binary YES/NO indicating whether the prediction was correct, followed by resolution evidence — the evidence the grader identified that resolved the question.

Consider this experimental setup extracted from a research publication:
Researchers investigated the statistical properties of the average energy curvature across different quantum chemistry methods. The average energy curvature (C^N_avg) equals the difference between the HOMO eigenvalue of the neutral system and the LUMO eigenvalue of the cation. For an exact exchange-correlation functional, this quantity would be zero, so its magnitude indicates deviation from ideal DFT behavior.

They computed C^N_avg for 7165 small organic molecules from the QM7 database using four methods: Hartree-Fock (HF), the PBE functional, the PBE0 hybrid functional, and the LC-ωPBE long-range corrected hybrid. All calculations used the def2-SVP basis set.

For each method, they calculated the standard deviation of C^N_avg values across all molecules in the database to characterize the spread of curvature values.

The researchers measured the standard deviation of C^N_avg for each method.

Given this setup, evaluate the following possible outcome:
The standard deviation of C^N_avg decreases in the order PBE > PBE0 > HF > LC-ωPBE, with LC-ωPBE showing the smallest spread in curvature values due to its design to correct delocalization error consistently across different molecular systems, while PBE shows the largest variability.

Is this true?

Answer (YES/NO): NO